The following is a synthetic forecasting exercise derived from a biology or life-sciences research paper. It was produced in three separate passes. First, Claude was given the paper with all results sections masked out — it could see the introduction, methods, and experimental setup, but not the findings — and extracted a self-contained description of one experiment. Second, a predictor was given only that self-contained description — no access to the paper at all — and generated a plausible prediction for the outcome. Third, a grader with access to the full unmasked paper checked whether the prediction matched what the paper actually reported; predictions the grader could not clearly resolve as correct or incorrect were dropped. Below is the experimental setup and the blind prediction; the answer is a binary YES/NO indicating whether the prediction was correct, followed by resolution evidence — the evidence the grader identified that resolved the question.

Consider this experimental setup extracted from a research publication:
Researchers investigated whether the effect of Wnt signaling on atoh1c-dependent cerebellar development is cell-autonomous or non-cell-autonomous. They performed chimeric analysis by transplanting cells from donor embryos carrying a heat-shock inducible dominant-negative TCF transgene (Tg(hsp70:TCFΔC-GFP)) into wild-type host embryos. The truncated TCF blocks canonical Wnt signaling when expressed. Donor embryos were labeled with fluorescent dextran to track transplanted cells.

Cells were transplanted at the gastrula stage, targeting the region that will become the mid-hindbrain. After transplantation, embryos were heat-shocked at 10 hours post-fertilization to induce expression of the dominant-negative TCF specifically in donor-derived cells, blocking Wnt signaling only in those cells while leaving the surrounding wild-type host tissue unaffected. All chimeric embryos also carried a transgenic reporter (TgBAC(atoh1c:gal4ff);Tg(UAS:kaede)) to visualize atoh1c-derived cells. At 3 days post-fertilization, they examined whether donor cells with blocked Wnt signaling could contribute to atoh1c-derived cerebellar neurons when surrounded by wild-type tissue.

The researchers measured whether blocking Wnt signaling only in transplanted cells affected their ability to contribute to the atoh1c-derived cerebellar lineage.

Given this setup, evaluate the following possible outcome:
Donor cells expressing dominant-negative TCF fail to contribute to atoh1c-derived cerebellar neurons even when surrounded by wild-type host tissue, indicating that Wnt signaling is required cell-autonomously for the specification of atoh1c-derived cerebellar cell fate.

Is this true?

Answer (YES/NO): YES